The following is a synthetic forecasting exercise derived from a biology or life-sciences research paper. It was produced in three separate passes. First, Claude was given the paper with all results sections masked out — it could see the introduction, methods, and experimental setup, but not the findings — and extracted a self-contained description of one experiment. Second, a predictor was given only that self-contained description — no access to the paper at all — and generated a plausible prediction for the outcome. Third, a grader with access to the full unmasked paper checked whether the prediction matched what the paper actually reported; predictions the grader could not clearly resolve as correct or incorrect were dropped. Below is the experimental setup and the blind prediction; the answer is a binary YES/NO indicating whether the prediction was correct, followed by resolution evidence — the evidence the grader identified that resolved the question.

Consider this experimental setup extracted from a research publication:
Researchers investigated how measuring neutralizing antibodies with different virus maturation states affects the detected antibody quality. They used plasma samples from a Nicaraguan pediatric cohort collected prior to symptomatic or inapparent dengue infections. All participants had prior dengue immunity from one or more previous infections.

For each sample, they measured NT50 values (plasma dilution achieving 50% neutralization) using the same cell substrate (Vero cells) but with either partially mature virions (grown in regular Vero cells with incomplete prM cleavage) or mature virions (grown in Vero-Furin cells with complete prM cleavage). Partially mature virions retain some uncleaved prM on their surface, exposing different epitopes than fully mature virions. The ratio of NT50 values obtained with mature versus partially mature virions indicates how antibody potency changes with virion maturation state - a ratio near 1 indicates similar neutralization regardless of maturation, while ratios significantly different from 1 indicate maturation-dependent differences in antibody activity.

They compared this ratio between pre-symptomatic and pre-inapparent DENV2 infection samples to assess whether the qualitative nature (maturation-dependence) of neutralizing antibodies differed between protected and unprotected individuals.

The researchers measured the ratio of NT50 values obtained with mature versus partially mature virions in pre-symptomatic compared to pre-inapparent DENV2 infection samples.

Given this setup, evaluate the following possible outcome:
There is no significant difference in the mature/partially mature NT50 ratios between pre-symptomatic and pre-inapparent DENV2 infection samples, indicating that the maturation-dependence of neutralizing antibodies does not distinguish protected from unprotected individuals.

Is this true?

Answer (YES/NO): NO